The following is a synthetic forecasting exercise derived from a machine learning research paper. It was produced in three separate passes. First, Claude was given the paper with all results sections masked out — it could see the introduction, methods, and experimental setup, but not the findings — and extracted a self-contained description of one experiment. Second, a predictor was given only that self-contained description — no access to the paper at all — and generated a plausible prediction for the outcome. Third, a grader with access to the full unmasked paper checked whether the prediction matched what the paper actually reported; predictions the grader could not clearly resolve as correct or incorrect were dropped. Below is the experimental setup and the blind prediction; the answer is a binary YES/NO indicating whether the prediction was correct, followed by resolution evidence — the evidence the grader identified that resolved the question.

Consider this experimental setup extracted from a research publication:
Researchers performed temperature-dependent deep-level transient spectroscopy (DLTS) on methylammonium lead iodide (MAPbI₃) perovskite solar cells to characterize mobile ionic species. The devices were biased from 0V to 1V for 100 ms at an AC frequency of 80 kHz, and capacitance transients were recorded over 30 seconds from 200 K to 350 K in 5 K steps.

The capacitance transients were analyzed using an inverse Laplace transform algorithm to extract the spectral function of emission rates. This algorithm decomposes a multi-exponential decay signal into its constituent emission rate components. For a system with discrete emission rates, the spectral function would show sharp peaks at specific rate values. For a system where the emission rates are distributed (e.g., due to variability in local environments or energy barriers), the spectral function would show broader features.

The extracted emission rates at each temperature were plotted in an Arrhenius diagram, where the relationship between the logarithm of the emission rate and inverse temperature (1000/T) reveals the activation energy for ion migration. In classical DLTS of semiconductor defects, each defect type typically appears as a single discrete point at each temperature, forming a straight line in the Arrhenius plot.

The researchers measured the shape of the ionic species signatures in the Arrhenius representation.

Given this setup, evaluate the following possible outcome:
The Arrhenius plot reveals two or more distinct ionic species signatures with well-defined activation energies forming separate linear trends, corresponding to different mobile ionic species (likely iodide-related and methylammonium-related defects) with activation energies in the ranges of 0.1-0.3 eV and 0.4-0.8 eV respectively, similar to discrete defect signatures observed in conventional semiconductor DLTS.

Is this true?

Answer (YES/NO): NO